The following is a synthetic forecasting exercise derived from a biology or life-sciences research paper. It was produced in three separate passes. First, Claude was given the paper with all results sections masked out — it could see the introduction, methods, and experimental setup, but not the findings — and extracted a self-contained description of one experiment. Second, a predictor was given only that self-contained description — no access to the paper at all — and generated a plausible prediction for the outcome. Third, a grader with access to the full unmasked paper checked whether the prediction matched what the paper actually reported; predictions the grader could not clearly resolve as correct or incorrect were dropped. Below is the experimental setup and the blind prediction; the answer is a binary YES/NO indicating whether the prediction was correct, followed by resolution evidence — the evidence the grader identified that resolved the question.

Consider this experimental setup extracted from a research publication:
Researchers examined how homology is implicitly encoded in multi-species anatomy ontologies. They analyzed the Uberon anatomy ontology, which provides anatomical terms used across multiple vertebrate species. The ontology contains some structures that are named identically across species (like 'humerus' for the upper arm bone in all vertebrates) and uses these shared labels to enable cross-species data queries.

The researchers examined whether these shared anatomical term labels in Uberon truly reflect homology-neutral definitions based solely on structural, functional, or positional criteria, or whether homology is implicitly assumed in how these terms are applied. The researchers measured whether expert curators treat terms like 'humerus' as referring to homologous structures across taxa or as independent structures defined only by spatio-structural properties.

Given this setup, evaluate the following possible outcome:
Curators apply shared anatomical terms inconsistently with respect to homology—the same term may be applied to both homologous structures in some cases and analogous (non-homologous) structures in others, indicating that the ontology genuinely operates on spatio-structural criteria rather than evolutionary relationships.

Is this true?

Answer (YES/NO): NO